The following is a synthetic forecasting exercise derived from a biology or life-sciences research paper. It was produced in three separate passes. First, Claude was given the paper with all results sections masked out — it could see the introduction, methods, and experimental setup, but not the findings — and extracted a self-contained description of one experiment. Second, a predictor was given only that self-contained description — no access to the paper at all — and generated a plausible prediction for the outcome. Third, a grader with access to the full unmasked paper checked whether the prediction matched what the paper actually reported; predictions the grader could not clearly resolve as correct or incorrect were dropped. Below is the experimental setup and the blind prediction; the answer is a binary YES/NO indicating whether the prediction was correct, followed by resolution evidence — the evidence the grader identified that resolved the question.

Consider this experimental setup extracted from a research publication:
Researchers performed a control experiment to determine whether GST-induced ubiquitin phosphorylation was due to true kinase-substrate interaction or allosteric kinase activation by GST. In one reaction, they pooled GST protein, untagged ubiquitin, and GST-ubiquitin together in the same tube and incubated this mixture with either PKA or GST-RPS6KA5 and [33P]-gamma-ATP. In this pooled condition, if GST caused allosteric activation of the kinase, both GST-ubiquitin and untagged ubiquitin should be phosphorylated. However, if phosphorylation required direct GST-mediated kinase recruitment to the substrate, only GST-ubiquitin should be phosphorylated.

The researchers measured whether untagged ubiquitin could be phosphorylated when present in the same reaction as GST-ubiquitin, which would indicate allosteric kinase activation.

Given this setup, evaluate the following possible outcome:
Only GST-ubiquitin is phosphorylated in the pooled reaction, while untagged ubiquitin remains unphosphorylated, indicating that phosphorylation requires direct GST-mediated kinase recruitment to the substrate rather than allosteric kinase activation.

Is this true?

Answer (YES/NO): YES